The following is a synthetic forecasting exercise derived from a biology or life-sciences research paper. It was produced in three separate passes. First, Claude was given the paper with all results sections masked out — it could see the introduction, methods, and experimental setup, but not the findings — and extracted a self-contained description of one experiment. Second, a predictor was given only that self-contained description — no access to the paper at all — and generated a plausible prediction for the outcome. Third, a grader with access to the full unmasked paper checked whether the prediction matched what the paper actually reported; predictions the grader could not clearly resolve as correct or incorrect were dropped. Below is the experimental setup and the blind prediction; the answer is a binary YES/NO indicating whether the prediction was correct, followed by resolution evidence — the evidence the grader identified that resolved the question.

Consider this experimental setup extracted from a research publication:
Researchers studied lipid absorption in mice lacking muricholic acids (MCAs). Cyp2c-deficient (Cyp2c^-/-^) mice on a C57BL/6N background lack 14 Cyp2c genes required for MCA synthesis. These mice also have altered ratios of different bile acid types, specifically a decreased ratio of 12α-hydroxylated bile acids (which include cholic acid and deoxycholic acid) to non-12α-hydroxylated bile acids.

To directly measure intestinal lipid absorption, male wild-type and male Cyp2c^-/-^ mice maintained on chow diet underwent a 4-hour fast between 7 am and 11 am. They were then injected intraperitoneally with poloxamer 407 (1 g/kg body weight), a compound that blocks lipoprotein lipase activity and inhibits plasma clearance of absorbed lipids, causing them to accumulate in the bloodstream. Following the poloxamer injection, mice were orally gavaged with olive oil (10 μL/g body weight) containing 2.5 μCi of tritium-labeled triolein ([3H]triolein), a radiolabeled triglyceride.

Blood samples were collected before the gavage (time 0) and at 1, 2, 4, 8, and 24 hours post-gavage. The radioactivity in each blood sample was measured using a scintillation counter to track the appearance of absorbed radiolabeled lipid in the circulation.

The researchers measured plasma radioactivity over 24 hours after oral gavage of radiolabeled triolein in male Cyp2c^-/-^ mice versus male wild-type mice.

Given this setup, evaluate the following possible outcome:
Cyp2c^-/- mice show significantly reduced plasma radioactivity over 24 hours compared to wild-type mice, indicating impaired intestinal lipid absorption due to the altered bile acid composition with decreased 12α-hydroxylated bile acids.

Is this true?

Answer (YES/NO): YES